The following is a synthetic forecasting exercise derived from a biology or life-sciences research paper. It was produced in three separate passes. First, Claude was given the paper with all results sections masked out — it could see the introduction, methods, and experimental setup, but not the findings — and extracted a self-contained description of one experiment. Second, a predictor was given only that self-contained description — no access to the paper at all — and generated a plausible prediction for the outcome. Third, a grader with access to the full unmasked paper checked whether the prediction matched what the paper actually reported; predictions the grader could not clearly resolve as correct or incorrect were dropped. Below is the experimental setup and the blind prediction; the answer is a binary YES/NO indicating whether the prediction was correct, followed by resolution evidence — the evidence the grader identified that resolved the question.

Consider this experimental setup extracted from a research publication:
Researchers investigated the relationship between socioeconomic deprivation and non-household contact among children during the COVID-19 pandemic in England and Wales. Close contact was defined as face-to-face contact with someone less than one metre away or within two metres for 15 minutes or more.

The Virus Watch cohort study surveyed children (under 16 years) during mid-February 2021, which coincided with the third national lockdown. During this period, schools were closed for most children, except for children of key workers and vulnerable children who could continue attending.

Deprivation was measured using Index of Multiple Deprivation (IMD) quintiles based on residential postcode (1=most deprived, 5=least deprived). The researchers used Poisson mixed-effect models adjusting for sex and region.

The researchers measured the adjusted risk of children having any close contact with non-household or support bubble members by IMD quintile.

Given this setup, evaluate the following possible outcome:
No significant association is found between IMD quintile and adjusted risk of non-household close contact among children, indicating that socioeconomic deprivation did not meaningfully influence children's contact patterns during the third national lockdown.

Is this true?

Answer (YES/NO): YES